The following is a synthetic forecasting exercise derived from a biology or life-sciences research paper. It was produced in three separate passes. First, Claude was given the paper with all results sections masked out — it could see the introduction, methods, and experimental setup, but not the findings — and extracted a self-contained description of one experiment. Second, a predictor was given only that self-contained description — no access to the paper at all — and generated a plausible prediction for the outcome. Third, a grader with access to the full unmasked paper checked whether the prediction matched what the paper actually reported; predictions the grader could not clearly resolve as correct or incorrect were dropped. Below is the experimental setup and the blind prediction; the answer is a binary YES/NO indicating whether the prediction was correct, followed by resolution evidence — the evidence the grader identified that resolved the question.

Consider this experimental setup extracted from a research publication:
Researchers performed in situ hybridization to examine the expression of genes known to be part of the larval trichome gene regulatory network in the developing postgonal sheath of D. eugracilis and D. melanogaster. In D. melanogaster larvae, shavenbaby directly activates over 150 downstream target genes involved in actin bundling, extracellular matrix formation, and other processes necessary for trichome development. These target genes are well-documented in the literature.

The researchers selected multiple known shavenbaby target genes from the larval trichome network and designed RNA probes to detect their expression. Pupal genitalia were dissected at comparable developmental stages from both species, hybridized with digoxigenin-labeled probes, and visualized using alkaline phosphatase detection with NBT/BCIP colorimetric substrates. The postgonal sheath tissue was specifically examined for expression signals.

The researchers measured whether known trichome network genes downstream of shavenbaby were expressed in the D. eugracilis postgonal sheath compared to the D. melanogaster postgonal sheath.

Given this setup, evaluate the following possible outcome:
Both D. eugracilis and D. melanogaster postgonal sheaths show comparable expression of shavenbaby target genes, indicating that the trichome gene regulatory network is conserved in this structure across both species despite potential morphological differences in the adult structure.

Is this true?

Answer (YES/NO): NO